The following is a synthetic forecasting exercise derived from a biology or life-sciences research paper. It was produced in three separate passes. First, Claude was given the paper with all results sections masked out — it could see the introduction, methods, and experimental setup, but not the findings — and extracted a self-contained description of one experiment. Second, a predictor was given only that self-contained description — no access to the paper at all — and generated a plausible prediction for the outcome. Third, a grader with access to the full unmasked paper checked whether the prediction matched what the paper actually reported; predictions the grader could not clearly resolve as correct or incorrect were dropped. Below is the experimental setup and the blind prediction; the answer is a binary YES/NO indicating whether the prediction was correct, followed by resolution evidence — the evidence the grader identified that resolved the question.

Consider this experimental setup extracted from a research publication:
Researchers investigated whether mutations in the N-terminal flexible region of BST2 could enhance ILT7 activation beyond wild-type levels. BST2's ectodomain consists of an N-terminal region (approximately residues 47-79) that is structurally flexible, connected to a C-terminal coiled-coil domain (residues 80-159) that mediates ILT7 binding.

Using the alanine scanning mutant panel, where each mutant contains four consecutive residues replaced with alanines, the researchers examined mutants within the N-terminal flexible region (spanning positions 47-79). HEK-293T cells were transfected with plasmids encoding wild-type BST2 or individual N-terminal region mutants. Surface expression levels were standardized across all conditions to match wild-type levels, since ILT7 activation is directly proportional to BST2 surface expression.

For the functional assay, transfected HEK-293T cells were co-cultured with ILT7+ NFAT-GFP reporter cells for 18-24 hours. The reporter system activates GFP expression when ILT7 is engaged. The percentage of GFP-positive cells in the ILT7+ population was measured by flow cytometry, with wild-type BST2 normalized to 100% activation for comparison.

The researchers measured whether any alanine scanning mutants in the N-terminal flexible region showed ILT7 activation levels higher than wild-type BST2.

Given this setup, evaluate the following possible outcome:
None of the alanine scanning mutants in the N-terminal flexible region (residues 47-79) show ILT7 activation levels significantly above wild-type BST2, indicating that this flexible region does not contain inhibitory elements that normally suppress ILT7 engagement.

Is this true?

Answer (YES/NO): NO